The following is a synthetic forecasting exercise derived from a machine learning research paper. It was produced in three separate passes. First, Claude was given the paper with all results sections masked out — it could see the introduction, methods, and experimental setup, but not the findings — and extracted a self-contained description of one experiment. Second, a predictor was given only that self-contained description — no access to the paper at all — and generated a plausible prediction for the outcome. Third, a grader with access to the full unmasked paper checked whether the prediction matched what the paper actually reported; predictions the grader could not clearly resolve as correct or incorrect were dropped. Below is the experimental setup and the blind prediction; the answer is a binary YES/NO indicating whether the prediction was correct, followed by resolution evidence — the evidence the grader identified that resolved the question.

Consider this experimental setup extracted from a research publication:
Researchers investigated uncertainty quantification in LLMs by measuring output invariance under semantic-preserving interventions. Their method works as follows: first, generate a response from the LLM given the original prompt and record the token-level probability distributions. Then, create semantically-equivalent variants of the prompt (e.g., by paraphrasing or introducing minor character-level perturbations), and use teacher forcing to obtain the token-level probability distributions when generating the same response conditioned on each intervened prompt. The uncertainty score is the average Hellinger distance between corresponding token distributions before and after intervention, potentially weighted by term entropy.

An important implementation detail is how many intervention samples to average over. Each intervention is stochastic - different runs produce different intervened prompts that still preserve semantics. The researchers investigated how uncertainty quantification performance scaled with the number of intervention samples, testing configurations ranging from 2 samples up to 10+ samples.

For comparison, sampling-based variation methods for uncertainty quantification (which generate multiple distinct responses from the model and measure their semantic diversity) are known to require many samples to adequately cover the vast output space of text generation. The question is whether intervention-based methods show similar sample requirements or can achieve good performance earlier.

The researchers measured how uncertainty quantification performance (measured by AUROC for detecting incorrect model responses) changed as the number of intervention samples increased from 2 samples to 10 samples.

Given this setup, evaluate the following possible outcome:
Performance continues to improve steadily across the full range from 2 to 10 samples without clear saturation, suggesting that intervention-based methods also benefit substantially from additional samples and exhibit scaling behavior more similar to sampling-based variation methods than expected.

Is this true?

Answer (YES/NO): NO